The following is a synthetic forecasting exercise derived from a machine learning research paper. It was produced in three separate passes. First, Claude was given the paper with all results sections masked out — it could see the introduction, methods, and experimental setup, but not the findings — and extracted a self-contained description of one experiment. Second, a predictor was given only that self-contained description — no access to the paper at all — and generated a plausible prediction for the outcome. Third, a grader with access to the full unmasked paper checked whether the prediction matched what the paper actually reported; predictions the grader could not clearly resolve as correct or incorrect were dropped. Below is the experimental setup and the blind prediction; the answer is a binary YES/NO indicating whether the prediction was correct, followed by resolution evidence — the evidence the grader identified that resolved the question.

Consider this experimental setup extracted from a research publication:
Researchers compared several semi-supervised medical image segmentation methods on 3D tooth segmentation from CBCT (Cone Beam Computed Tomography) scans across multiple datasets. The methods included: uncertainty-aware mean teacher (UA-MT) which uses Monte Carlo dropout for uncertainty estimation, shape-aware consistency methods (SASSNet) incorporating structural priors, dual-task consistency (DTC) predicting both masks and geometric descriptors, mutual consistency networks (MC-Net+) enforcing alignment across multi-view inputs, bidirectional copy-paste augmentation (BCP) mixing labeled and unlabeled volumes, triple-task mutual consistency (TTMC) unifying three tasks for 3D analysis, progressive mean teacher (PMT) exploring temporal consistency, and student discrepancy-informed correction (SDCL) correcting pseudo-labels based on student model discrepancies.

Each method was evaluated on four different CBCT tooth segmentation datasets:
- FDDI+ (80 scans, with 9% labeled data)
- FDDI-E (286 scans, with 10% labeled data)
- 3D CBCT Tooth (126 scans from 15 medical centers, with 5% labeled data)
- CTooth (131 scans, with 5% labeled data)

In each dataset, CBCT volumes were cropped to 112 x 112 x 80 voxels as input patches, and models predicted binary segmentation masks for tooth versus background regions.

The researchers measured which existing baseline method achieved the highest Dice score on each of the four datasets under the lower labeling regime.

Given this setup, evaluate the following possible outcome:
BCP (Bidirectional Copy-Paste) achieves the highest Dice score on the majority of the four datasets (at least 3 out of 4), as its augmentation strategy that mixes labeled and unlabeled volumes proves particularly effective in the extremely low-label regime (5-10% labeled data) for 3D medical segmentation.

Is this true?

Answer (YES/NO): NO